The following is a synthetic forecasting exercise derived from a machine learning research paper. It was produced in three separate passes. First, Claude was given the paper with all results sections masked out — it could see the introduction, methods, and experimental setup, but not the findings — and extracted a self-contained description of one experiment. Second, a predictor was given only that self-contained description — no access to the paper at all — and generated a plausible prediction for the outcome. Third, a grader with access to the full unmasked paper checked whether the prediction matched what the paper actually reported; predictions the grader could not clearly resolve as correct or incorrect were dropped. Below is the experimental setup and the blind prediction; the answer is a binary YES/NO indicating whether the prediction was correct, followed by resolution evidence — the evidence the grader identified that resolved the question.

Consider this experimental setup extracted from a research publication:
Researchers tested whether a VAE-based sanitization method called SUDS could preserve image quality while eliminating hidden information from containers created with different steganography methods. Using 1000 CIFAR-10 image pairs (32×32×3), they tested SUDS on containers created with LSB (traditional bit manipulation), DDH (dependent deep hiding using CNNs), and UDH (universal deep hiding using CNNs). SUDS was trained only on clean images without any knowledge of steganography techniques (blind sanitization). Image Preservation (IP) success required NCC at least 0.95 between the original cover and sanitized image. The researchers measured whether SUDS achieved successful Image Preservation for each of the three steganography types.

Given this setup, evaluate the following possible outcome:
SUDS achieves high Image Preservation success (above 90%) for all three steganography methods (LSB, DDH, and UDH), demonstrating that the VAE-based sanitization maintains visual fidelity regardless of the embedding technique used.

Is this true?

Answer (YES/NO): NO